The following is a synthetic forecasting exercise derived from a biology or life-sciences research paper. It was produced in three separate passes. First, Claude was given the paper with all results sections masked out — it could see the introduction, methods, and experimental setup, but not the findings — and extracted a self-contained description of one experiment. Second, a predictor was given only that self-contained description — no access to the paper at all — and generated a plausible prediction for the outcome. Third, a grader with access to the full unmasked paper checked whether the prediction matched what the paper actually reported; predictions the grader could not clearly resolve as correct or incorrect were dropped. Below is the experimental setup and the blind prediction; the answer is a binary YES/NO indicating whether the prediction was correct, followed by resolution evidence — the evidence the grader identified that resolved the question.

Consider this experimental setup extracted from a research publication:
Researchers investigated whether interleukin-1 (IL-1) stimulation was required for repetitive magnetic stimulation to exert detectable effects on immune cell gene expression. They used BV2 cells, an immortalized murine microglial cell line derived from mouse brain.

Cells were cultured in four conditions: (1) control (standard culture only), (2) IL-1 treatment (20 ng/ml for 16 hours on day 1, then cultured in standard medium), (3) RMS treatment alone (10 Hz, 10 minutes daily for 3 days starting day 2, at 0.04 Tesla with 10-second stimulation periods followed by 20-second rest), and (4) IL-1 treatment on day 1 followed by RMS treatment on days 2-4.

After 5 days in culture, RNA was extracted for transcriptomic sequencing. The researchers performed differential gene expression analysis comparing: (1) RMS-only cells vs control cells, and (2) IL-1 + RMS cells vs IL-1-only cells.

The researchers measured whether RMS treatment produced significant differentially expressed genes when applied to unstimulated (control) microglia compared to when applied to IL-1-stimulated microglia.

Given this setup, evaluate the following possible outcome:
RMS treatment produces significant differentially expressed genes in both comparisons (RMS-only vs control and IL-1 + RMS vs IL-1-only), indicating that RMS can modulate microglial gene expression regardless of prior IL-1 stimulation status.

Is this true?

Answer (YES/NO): NO